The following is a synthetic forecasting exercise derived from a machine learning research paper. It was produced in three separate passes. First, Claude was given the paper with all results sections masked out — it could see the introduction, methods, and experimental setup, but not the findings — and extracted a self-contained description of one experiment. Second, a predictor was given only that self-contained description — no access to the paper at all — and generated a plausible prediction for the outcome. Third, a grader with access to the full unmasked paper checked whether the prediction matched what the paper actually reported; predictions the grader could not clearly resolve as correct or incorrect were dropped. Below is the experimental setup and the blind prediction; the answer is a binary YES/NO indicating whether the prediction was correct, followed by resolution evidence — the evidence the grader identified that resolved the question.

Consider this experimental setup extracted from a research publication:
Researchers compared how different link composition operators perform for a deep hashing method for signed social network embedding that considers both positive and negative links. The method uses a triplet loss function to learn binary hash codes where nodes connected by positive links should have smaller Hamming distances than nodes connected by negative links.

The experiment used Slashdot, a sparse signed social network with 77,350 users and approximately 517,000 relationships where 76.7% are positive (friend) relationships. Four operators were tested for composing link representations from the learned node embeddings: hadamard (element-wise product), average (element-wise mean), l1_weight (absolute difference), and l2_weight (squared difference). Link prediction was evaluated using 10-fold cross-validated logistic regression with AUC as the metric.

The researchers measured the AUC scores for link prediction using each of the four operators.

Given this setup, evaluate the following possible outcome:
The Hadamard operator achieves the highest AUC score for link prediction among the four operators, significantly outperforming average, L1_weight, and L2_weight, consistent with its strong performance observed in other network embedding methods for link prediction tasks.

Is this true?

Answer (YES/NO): NO